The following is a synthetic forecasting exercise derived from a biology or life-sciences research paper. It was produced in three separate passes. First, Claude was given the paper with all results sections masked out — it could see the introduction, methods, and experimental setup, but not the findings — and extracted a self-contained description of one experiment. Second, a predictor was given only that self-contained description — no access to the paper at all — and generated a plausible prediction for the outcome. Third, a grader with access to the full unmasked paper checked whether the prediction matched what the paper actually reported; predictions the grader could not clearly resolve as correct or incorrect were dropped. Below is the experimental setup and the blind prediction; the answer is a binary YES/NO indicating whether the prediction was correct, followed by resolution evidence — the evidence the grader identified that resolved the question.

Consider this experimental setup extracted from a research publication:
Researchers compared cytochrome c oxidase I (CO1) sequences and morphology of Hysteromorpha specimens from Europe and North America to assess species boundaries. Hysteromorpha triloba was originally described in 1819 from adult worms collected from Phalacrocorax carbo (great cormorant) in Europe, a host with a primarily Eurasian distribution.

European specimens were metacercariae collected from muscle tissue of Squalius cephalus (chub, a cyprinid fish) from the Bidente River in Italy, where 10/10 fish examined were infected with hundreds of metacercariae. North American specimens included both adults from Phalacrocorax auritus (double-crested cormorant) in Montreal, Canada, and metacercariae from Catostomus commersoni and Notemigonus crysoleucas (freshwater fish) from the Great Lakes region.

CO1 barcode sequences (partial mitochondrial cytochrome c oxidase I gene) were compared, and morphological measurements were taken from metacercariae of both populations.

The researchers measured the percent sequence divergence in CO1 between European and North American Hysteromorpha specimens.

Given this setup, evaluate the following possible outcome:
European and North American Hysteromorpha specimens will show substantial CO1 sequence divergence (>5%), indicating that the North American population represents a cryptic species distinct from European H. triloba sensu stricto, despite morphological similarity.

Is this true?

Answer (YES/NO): YES